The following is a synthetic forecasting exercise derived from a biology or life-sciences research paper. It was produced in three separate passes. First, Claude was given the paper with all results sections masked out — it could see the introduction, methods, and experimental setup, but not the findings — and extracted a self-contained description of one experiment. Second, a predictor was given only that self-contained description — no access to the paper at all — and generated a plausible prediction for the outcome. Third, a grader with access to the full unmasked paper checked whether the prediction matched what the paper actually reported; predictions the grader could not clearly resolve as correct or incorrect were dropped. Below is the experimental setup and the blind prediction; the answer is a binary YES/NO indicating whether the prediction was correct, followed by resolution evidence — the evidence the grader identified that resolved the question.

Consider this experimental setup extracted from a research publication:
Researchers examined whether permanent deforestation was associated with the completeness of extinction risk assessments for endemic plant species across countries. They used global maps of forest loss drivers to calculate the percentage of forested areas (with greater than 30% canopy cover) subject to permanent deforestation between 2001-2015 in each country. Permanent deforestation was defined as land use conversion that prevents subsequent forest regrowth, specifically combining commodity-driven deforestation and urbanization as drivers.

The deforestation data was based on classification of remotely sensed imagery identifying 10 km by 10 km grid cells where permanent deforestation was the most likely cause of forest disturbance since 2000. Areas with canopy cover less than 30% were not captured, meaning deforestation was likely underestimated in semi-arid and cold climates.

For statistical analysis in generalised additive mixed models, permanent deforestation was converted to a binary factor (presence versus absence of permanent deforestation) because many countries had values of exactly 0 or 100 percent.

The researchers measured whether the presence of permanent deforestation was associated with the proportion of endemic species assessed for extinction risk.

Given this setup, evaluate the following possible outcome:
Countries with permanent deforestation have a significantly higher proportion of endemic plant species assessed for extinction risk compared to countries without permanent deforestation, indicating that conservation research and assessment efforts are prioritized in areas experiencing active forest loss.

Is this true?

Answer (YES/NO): NO